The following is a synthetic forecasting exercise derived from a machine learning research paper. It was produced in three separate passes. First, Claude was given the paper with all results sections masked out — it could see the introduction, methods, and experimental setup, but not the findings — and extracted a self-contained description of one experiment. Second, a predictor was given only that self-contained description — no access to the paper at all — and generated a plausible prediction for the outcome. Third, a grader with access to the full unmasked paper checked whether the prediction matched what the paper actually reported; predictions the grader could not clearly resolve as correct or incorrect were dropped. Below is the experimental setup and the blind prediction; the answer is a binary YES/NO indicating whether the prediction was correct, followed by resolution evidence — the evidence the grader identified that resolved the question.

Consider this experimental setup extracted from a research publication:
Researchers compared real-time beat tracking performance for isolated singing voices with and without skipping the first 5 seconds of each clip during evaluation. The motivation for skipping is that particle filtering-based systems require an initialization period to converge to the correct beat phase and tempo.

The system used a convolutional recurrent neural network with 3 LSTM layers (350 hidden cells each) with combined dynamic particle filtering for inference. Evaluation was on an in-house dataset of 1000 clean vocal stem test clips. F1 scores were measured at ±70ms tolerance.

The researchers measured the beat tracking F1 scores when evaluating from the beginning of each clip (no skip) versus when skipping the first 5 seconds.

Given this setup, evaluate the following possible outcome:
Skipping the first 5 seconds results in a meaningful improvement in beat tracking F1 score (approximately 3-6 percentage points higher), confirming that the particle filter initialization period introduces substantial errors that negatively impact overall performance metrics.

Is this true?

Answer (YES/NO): NO